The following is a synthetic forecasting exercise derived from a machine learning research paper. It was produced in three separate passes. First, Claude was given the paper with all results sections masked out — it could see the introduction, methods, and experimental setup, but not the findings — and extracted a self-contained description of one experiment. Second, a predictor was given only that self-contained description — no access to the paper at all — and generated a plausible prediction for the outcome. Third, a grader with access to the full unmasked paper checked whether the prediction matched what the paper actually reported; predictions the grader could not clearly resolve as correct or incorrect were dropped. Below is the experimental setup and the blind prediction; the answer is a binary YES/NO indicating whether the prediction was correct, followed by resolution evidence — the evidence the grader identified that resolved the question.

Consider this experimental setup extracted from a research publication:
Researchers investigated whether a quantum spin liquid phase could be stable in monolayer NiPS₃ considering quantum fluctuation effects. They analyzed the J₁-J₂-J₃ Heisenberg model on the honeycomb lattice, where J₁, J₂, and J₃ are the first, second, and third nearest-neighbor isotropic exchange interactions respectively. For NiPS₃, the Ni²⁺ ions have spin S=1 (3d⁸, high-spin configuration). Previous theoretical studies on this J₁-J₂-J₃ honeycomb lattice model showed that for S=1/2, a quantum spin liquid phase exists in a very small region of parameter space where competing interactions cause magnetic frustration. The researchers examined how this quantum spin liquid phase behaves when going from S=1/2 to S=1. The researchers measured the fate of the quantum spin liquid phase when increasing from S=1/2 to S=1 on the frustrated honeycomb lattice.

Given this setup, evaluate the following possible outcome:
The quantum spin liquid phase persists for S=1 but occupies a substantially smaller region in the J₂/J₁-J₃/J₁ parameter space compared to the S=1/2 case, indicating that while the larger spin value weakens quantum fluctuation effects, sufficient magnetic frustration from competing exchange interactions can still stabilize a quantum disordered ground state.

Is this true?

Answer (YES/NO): NO